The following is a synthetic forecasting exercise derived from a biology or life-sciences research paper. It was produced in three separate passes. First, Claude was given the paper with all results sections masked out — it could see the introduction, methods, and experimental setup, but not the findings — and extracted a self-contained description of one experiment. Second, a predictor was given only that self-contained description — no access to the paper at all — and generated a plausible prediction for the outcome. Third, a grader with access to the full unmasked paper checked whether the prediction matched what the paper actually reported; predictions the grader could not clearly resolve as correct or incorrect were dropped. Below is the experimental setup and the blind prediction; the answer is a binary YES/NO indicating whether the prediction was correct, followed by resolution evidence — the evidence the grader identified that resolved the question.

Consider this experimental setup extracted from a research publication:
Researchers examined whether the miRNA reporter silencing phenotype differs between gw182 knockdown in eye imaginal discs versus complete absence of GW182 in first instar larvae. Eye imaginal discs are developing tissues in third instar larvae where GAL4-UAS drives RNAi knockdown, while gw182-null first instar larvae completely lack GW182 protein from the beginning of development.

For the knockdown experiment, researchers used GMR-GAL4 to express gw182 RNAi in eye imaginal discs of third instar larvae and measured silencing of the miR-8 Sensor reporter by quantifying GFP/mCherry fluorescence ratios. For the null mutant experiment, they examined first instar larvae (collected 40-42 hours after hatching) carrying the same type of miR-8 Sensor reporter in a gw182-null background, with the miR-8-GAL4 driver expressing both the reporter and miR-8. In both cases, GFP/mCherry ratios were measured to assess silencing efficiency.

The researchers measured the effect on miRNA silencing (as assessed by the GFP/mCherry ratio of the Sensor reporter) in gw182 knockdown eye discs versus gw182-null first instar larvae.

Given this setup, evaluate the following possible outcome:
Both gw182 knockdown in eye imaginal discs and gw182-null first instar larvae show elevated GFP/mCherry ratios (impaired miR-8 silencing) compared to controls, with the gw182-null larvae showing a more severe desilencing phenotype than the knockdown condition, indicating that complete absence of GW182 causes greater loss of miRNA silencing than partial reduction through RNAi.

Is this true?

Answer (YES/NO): NO